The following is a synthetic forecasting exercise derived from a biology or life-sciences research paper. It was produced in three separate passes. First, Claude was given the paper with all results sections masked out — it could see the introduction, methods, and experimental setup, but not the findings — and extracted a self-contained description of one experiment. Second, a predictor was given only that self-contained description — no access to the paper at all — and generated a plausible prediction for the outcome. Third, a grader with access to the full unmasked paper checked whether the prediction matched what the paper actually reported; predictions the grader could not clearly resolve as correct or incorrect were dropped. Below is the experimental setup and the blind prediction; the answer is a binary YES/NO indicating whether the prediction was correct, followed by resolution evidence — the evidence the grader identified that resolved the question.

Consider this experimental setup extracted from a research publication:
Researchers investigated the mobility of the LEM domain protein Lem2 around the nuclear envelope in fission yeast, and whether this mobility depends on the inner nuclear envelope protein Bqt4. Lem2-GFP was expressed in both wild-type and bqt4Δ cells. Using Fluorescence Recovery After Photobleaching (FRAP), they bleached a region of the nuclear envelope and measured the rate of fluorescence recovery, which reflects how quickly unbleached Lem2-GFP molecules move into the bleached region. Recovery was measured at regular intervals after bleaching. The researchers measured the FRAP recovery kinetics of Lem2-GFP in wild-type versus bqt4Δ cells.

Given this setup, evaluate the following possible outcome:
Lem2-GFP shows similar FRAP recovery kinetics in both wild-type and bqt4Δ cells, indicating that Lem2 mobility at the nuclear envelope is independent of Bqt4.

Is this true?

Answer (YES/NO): NO